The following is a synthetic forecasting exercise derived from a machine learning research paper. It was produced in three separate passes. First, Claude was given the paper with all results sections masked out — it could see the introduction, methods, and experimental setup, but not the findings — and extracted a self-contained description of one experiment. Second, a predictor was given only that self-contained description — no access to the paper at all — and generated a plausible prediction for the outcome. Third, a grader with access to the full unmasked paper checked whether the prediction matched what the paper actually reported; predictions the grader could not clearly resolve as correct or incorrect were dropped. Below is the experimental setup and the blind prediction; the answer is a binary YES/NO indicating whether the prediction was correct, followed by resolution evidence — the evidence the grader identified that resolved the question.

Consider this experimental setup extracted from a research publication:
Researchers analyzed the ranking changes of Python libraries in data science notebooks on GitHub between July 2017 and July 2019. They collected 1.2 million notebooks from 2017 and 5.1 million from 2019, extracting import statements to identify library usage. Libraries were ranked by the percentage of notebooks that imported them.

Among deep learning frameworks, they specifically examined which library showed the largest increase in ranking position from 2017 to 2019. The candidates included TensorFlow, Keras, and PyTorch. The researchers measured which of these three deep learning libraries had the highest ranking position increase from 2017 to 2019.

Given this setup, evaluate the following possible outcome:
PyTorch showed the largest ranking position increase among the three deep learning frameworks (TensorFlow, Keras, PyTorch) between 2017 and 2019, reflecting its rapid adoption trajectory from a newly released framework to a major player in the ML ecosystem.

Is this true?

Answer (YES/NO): YES